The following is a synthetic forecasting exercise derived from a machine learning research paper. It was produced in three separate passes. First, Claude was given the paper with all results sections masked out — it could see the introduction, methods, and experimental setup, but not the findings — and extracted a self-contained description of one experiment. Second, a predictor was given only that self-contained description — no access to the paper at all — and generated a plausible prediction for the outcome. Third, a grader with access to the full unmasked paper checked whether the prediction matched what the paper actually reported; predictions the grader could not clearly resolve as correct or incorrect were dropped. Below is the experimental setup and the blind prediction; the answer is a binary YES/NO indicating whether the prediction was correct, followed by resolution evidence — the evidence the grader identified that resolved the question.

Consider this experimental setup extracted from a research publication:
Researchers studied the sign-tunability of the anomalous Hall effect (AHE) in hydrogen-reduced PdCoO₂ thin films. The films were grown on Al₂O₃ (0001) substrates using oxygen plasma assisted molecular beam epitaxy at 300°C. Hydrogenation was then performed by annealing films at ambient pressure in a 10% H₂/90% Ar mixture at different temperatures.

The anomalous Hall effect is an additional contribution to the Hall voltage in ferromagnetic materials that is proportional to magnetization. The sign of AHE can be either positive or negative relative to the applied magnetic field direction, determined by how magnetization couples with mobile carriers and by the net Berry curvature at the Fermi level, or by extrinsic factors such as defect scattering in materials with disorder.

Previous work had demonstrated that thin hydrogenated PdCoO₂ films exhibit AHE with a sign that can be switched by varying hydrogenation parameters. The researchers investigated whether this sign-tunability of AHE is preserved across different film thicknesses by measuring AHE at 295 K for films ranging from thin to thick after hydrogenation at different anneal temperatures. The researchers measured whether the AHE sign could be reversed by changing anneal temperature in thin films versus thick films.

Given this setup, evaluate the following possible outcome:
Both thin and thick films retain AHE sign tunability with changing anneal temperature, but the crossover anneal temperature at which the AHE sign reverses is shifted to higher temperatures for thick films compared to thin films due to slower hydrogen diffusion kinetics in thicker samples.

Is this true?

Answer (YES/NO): NO